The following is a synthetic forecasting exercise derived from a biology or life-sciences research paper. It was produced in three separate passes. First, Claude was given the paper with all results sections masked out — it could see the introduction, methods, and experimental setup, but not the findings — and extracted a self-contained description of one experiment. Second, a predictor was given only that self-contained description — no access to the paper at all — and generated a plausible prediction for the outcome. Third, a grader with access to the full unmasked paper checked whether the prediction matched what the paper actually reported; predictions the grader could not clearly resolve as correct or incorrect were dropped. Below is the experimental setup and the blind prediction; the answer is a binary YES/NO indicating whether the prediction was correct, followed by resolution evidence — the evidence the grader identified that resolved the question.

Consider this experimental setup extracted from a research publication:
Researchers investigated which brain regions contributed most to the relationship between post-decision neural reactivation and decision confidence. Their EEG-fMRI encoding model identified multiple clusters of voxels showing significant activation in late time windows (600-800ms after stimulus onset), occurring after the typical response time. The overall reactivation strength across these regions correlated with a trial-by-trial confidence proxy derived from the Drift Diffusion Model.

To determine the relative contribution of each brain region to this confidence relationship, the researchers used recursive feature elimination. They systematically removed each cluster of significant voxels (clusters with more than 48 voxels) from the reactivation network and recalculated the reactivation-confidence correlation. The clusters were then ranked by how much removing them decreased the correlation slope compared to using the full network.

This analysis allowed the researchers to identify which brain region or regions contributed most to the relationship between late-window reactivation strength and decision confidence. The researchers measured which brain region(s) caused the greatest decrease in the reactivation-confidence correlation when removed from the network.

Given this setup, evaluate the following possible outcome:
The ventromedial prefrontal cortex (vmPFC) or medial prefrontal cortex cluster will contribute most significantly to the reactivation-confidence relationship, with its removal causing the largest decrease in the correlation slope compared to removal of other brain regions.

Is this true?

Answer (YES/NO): NO